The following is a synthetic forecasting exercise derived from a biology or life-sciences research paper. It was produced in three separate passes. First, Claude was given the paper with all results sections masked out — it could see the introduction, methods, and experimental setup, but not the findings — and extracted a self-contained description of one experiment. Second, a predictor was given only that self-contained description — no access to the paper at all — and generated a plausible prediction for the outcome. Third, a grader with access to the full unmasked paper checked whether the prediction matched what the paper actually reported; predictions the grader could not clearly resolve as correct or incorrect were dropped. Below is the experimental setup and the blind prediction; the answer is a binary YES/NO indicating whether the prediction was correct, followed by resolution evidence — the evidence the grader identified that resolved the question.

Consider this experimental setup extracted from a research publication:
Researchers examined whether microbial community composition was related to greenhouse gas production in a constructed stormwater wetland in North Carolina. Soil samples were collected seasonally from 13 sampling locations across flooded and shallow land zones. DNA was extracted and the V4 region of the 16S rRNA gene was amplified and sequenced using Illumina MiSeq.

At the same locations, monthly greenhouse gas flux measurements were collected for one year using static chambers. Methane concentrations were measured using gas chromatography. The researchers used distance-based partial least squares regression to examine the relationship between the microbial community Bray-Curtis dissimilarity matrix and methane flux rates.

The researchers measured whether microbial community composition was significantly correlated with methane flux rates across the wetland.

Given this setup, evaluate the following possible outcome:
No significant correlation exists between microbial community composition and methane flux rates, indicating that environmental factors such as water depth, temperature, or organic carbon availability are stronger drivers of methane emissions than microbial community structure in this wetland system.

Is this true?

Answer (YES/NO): NO